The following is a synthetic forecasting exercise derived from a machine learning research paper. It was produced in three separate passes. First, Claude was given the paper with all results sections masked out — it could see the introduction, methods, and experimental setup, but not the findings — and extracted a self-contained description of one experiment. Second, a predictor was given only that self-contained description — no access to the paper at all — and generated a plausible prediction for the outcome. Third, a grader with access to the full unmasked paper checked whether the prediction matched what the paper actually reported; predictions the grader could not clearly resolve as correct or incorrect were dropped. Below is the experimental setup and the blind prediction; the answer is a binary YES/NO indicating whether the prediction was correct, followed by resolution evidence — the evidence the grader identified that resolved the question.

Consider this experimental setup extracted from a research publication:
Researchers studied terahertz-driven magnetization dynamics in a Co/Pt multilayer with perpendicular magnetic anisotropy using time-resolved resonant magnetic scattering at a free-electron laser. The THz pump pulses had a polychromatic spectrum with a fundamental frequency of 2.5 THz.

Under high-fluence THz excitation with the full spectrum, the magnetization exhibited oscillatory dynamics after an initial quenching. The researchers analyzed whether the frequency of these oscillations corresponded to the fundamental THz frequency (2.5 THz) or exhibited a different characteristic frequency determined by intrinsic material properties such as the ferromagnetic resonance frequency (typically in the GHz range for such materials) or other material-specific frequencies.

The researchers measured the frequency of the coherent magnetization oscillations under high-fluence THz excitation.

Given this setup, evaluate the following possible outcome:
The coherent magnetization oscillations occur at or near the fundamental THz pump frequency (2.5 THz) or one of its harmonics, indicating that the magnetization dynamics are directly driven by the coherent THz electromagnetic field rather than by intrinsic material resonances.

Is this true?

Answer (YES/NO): YES